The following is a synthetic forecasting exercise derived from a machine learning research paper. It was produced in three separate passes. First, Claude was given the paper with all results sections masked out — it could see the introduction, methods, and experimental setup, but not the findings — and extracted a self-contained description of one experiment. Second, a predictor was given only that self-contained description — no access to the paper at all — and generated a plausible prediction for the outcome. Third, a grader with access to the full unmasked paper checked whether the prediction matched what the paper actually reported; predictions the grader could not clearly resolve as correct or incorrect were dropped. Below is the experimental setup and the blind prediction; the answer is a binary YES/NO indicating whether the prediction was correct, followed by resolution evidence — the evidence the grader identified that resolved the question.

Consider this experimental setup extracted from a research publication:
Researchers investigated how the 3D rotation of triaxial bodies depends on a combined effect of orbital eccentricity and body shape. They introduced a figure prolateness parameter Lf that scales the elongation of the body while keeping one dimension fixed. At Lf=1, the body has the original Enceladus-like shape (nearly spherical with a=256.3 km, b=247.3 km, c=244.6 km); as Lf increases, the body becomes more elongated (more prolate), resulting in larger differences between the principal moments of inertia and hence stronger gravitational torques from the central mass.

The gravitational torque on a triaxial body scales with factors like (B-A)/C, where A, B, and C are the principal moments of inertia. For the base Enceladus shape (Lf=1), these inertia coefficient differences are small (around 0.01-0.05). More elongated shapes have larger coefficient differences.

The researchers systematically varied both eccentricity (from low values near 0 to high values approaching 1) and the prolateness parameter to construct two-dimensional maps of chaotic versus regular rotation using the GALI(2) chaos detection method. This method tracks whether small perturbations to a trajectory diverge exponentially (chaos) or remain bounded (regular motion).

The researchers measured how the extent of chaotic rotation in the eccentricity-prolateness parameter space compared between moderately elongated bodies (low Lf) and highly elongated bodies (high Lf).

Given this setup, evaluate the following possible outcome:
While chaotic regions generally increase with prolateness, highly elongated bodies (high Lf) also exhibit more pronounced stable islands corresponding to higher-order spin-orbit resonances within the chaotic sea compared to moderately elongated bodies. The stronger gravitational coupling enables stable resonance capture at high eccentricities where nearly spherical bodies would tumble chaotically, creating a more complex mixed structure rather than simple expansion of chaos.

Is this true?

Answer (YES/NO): NO